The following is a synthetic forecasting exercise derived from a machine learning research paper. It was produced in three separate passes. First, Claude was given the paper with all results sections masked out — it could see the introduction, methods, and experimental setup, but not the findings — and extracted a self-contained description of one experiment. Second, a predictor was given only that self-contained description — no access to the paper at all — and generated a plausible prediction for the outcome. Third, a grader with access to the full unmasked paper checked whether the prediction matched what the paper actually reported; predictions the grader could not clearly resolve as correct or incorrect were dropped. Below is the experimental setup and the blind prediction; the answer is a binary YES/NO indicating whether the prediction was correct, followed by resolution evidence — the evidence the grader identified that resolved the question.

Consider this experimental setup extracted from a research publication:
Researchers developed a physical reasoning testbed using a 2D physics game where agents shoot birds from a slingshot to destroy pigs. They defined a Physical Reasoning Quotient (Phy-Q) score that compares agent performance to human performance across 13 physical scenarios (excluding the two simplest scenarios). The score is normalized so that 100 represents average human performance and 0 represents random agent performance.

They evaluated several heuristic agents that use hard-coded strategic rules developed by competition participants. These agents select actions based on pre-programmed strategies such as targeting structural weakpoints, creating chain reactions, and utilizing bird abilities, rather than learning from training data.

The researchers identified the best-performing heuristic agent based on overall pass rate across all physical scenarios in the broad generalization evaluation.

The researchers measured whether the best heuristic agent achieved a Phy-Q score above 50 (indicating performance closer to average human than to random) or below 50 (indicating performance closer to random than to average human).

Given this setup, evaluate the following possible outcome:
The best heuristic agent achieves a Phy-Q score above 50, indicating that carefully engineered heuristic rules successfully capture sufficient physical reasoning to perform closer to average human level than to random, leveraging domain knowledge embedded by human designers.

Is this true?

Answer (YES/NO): NO